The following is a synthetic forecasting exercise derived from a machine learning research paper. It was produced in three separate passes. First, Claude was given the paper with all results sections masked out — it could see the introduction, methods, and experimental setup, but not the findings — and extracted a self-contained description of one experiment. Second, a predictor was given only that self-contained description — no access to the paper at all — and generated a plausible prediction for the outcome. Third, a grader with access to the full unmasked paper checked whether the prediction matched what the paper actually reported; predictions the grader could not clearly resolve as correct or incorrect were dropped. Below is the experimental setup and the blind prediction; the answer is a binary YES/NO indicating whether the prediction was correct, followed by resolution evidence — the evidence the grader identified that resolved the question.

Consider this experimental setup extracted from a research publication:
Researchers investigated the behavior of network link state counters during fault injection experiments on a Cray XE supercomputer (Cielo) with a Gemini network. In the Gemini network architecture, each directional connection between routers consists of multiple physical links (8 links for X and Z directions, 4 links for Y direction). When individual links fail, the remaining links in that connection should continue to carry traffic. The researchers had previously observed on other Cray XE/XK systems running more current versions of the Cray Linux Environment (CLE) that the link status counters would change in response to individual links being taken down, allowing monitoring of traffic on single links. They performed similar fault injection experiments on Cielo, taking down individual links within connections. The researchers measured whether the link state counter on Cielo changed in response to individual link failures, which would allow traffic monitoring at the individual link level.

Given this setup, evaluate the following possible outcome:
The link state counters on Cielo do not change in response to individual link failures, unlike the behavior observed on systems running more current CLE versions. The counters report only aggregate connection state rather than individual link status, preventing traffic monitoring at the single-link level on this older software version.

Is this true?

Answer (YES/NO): YES